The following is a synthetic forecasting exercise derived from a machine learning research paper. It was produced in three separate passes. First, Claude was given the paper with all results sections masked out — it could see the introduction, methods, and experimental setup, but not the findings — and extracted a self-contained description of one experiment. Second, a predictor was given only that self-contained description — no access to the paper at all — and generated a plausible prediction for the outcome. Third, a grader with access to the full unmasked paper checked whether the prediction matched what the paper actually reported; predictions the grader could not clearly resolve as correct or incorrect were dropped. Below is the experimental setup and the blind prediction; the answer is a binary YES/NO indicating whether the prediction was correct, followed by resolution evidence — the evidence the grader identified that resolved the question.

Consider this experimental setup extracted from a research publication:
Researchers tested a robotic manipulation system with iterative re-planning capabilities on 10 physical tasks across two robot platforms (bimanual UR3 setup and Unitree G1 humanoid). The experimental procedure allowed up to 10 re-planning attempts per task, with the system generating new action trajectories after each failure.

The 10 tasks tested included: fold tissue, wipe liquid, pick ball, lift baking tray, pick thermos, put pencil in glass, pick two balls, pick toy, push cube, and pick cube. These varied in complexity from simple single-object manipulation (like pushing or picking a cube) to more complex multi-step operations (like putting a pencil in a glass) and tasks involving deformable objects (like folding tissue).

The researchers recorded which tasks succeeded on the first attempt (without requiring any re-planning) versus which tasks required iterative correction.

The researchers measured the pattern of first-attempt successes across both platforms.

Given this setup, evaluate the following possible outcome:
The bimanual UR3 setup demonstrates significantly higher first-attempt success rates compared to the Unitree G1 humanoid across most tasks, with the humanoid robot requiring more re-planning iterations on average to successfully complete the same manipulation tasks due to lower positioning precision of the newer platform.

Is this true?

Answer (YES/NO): NO